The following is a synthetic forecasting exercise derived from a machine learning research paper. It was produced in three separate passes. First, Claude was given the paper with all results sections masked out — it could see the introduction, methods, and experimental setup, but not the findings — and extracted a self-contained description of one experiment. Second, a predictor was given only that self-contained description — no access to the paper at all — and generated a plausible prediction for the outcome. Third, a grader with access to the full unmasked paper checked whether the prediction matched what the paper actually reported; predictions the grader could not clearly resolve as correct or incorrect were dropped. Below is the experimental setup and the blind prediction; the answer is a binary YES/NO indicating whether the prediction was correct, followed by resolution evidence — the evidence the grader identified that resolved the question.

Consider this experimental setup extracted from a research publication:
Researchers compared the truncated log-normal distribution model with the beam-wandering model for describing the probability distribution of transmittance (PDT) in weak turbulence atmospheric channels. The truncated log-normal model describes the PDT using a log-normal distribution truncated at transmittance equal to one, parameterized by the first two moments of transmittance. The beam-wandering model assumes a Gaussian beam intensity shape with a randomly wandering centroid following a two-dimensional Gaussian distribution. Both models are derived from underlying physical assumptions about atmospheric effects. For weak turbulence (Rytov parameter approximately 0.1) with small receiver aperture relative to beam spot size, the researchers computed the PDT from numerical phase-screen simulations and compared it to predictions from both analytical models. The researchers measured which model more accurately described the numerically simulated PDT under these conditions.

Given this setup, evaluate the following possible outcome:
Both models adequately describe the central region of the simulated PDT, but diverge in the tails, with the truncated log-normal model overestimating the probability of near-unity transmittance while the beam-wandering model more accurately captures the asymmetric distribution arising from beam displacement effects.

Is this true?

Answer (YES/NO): NO